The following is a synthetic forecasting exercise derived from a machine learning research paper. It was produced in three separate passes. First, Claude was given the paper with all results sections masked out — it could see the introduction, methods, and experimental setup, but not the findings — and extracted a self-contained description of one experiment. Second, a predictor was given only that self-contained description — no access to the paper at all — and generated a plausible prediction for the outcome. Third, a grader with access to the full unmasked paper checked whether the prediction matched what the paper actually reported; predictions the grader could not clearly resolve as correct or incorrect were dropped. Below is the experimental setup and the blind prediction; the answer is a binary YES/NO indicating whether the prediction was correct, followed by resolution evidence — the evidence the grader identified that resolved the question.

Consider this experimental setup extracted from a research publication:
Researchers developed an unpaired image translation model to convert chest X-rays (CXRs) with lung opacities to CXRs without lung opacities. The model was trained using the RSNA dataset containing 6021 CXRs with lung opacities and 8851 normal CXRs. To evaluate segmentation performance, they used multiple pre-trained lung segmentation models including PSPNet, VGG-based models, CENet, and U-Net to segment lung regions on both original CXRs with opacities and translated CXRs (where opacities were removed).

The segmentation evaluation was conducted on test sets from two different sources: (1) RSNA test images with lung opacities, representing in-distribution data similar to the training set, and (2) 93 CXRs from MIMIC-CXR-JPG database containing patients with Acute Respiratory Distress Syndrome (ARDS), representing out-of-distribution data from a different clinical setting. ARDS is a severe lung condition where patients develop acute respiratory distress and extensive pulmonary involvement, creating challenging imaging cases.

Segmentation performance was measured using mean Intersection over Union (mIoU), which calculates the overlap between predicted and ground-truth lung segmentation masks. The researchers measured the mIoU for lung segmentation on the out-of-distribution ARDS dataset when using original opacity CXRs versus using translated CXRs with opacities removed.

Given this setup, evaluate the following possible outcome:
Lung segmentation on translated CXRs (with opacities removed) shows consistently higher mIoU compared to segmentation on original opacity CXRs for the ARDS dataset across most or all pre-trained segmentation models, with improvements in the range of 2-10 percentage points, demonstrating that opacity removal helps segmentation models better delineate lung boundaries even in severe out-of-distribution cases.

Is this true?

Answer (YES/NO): NO